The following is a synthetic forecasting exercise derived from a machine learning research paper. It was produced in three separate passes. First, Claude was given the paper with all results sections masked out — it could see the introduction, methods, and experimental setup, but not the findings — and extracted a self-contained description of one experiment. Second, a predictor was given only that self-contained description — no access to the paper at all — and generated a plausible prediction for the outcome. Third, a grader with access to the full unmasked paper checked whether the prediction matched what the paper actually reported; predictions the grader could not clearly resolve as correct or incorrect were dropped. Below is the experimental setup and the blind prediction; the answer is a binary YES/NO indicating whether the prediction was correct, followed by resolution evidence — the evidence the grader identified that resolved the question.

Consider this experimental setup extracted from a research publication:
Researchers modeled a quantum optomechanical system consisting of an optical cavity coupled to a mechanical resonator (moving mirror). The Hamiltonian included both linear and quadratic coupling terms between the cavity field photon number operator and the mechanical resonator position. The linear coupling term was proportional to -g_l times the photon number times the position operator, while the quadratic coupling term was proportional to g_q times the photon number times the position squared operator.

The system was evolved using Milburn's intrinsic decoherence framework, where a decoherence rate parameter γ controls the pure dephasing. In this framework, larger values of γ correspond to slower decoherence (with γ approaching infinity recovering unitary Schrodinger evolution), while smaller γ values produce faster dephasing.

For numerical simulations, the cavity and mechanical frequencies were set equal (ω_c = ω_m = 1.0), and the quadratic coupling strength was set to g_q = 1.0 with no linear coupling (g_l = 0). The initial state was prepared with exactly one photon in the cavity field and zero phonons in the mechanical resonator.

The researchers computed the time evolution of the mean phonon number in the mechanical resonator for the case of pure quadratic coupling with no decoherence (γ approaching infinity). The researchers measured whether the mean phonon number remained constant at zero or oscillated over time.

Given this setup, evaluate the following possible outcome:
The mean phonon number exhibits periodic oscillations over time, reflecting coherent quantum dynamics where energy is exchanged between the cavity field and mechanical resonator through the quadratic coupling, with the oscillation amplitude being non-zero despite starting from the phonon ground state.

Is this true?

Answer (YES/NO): YES